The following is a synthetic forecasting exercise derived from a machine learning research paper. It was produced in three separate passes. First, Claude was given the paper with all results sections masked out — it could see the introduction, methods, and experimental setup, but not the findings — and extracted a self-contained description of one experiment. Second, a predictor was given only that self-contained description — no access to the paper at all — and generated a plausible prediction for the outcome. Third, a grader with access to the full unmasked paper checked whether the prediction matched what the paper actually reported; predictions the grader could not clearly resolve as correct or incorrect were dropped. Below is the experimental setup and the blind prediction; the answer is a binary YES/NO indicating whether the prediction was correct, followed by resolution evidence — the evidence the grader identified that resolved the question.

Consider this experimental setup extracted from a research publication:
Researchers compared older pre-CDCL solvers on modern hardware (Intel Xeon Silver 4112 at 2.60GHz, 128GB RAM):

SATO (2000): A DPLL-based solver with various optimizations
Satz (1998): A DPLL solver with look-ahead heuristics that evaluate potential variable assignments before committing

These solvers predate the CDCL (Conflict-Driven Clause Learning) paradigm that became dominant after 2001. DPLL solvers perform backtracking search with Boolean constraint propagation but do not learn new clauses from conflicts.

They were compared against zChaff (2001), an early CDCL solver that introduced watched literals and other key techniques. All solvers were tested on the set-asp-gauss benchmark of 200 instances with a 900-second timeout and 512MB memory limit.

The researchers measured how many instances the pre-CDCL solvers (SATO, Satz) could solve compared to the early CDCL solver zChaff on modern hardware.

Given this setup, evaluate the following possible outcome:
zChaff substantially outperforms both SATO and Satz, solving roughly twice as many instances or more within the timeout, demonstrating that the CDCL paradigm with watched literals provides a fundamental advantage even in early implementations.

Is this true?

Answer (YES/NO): YES